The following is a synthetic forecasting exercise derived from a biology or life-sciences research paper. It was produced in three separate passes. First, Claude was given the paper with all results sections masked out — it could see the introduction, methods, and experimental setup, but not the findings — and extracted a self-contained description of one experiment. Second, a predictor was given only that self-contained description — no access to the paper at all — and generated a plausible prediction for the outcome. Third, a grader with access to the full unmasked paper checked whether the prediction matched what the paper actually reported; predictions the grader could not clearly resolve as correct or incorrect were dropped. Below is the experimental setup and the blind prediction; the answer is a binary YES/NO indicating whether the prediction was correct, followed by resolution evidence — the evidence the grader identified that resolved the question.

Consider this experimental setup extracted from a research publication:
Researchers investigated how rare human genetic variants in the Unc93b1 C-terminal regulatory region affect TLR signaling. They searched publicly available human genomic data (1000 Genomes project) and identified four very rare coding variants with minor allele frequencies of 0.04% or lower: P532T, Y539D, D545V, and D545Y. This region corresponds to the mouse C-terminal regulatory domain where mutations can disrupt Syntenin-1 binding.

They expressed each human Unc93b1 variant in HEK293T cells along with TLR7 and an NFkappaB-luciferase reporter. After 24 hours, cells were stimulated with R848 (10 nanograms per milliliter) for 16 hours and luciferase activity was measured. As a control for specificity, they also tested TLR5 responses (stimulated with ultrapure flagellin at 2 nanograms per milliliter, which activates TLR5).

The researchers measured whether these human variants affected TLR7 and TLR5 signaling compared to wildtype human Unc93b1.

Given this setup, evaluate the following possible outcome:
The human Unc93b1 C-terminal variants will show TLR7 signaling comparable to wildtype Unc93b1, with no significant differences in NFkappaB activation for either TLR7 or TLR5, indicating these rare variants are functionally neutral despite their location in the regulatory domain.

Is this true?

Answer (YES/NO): NO